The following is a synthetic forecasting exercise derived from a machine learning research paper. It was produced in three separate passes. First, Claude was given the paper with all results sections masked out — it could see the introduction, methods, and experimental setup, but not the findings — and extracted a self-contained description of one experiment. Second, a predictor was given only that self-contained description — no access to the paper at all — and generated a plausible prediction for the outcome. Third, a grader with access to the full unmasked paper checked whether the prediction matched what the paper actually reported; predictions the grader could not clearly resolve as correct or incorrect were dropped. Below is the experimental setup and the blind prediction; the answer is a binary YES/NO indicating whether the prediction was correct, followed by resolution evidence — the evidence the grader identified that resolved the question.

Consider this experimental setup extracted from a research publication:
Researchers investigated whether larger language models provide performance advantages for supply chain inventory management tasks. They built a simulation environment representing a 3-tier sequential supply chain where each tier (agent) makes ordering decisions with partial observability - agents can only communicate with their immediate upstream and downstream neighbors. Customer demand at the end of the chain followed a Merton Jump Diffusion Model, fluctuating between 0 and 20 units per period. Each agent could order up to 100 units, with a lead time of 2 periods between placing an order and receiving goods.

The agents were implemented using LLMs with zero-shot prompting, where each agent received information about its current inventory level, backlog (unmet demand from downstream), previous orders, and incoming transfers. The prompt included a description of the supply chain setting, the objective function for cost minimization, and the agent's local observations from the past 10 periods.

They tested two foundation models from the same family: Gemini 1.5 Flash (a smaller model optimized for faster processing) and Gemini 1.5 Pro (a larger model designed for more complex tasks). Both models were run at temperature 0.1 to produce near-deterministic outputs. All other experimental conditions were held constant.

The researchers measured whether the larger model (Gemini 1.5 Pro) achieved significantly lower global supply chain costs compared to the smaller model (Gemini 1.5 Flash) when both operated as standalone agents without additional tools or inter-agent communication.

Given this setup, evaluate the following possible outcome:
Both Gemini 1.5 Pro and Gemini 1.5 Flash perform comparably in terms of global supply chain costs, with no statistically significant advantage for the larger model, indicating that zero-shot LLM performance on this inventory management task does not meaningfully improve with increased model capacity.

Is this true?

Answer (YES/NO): YES